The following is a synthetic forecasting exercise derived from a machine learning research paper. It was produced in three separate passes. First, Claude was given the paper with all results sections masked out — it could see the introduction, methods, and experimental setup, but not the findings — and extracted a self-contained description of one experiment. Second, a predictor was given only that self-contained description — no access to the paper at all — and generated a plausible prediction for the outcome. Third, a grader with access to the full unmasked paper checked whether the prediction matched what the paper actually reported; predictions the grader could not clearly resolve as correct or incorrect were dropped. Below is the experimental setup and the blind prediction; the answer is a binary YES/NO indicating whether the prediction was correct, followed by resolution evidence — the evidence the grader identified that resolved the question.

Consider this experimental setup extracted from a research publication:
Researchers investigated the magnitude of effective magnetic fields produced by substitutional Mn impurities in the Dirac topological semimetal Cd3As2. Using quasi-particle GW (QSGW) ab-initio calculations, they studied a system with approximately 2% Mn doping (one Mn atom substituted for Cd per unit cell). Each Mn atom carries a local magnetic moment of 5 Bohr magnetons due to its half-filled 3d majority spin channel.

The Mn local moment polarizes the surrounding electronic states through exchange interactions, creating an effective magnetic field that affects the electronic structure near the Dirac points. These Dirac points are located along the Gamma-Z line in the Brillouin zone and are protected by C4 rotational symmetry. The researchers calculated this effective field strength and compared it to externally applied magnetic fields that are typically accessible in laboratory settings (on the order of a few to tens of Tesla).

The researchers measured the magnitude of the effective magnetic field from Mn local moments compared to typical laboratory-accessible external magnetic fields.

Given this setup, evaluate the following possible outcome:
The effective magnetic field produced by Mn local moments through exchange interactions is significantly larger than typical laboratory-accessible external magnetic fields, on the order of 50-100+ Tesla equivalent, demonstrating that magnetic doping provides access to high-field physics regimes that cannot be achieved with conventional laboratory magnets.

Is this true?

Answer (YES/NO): NO